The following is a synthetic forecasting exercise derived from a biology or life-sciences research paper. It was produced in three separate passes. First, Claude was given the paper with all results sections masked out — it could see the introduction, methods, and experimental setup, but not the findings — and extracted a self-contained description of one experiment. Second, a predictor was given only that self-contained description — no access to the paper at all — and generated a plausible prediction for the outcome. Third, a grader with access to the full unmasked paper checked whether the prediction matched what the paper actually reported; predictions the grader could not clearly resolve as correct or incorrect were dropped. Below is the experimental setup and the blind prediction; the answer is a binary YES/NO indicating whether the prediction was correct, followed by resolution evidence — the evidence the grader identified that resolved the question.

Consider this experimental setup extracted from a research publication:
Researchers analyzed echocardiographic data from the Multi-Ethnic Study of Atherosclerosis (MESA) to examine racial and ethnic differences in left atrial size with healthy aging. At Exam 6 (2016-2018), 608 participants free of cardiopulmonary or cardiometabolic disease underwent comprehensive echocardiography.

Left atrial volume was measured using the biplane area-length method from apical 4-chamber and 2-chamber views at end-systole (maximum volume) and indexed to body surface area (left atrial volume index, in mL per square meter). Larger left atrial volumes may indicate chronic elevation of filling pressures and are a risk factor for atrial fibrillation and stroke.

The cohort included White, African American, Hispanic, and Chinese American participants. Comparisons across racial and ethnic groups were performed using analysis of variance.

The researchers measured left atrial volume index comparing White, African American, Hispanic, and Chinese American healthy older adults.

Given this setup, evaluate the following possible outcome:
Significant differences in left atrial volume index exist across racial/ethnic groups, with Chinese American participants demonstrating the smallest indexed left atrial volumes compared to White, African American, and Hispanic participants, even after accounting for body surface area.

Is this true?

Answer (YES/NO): YES